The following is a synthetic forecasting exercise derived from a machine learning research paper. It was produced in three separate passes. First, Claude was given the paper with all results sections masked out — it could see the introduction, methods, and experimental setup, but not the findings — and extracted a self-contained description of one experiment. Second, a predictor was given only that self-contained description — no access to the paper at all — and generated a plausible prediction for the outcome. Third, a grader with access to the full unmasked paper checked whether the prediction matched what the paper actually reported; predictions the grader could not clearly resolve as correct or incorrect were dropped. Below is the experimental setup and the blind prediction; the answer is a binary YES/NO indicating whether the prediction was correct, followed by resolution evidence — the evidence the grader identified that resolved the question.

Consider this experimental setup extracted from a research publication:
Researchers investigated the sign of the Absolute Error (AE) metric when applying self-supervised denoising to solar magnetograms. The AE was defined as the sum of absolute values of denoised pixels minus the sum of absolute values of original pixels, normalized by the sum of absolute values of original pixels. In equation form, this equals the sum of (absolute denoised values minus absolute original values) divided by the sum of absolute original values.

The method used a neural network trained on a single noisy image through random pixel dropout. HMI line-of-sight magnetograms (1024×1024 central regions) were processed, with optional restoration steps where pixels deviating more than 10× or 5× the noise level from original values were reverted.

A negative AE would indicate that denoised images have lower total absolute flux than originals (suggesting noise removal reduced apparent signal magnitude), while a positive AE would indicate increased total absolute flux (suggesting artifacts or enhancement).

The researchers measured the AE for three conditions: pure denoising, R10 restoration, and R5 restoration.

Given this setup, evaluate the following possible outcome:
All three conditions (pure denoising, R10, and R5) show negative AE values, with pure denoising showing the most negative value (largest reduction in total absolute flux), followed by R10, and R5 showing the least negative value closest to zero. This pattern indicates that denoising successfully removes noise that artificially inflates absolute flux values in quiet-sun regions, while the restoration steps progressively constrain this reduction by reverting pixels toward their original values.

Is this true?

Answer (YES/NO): YES